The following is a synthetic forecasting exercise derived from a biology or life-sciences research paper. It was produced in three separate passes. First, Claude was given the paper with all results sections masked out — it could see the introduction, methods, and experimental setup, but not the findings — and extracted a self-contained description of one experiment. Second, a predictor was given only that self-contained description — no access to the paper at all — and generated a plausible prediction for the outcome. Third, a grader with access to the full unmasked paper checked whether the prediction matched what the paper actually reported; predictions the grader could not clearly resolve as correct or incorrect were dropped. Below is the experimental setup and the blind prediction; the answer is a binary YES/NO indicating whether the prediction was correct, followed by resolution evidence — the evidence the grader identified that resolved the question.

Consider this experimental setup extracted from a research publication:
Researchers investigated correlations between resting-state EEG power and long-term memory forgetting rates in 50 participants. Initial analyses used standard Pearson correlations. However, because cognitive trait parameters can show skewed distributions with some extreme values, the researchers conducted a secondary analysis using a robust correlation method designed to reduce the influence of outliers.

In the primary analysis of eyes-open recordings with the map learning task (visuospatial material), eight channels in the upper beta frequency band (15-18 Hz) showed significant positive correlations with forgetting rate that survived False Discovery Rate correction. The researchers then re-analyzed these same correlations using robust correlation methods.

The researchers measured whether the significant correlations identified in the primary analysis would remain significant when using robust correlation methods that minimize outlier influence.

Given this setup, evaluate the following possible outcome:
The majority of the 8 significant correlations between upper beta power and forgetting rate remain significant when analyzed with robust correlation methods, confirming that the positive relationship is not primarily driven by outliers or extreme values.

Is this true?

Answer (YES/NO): YES